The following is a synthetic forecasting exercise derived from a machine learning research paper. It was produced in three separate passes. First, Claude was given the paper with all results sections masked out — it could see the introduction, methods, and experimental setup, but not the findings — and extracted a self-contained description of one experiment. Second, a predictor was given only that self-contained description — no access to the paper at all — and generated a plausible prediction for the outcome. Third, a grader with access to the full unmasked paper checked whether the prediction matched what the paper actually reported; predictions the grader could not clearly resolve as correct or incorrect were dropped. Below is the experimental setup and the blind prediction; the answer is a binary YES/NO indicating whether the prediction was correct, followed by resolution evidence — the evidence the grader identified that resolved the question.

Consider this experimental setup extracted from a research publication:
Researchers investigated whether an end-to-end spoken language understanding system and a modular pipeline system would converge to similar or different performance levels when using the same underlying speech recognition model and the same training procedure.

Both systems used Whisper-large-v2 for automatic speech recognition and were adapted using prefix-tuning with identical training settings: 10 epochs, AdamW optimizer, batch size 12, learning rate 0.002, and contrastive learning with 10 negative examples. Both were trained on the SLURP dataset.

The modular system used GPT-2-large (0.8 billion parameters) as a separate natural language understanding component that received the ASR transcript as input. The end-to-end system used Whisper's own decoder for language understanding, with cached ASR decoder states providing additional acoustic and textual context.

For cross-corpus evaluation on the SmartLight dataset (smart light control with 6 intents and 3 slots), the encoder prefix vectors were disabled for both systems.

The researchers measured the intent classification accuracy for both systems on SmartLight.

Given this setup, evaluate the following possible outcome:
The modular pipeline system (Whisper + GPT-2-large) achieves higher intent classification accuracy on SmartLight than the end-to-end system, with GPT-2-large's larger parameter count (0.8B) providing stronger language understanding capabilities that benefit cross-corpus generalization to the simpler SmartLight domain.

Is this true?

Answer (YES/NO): YES